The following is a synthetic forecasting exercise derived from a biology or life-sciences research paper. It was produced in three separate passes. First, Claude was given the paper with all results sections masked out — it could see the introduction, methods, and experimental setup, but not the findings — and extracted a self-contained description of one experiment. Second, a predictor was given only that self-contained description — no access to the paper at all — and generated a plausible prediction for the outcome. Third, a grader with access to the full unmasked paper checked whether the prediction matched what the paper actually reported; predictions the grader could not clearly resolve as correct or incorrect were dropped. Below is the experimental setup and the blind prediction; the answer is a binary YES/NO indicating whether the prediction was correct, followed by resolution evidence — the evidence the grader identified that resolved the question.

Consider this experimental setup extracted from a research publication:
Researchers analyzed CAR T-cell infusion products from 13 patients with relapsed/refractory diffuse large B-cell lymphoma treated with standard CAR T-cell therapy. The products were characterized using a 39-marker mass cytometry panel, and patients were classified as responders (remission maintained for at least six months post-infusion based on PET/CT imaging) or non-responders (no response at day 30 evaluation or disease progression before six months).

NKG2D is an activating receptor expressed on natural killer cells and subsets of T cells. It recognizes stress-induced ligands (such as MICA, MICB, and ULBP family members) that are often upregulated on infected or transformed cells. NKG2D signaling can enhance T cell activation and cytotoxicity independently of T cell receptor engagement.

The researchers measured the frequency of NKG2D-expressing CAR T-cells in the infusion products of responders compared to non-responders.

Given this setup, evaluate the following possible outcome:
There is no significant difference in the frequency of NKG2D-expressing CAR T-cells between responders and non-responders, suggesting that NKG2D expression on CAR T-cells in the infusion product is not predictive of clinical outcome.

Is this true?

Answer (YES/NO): NO